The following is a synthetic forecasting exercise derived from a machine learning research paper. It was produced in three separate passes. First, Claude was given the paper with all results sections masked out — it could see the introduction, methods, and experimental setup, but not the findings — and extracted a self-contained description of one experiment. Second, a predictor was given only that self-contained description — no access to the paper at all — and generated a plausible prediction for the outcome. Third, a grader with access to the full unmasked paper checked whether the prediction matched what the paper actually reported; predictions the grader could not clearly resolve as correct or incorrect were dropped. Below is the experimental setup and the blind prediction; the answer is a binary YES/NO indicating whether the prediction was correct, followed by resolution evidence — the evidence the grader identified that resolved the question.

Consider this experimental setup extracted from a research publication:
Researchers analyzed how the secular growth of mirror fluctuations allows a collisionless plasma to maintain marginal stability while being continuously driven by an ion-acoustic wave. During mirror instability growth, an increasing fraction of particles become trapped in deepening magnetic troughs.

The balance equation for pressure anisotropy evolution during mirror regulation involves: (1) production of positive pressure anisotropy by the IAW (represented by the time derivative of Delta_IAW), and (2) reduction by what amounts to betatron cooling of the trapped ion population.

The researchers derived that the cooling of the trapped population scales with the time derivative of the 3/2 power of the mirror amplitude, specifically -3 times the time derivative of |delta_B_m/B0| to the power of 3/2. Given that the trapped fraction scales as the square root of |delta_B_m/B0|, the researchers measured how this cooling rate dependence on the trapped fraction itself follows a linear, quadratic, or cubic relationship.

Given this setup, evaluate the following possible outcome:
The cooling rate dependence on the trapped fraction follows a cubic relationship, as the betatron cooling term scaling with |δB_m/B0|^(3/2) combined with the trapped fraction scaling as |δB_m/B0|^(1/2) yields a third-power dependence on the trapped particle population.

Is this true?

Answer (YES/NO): YES